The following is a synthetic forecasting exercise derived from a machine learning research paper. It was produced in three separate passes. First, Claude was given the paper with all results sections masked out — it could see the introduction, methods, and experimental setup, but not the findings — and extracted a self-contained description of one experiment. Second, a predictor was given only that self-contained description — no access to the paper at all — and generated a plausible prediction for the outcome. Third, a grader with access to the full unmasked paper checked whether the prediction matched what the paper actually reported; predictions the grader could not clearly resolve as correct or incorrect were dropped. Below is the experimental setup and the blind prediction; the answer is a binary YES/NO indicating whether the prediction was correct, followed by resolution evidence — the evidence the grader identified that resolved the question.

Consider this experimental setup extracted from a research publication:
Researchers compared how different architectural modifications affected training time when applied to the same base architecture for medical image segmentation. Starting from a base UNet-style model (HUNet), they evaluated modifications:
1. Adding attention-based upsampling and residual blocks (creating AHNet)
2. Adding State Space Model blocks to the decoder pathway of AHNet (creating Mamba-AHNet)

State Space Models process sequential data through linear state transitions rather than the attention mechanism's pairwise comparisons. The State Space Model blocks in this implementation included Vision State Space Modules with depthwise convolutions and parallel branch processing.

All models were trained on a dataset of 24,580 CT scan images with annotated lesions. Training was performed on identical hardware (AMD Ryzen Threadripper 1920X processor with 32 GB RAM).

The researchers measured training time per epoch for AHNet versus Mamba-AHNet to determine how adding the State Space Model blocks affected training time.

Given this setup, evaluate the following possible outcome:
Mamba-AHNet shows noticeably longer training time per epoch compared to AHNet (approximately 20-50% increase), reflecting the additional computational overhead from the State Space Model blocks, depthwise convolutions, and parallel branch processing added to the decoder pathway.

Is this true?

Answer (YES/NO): NO